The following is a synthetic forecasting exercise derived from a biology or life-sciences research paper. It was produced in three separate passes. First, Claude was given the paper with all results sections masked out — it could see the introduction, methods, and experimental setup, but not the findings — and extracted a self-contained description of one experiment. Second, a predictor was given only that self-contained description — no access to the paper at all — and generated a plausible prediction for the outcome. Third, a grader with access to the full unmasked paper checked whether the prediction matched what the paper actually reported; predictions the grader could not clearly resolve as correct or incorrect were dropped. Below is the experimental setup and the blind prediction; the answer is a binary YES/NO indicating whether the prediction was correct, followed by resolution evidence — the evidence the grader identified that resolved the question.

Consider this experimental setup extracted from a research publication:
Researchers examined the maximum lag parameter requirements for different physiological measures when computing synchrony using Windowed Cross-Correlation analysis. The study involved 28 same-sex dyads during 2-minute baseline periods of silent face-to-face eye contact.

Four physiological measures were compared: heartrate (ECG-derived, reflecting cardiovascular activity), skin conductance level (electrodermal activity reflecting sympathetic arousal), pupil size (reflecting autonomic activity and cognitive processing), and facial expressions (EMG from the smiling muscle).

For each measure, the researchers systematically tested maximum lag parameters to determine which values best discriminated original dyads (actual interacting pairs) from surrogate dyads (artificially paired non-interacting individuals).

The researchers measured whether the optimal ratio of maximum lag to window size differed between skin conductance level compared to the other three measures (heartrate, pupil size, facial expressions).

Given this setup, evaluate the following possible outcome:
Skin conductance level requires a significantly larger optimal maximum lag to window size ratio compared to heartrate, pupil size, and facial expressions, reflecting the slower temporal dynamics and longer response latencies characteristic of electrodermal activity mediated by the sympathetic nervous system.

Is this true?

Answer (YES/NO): YES